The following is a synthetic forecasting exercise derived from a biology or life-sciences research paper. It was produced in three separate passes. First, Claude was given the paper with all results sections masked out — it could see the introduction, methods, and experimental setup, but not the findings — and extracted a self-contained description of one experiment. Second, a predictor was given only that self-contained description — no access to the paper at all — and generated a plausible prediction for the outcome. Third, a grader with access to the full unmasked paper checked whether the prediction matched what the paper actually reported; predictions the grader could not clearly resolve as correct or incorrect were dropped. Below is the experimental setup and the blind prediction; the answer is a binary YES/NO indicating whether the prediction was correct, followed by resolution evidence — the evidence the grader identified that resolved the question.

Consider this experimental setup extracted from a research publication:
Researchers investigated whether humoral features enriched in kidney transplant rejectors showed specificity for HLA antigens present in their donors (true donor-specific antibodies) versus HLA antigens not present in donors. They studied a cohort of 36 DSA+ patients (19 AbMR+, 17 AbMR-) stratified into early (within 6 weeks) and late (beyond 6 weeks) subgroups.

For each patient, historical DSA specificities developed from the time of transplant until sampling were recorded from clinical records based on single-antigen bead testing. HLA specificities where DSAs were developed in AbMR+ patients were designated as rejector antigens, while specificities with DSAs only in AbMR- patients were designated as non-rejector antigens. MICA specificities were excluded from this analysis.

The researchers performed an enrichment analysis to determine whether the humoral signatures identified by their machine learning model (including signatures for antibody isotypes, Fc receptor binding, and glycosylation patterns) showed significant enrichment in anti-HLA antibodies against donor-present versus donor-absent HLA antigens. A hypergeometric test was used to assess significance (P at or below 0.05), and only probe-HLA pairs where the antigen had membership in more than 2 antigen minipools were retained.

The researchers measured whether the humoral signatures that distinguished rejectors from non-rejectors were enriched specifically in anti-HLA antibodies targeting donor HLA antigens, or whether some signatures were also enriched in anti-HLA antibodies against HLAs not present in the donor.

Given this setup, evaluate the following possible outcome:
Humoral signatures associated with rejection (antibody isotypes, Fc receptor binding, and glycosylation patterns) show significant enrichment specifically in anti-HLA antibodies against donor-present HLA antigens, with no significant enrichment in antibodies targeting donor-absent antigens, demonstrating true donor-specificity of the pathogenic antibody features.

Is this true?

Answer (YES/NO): NO